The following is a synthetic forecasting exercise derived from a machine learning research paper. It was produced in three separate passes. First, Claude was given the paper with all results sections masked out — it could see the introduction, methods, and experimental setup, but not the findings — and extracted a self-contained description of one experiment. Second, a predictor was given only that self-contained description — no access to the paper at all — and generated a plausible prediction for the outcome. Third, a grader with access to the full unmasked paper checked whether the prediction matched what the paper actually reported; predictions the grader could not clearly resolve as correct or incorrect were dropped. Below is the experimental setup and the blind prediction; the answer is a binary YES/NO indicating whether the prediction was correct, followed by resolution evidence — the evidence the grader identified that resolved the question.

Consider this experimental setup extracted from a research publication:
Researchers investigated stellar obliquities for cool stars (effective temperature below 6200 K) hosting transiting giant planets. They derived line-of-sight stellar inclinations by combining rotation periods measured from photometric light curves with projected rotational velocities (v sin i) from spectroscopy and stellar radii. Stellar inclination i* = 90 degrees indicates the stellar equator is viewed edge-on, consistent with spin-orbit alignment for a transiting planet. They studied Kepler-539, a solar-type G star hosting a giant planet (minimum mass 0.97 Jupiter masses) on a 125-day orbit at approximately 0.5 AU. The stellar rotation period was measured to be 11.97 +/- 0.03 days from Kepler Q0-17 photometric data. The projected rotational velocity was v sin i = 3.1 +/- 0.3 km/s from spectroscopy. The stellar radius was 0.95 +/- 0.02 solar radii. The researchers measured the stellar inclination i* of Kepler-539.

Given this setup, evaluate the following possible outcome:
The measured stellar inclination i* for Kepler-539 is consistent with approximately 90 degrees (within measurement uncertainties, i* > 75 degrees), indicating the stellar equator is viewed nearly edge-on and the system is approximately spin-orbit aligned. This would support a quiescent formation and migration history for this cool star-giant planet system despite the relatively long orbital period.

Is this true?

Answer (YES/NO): NO